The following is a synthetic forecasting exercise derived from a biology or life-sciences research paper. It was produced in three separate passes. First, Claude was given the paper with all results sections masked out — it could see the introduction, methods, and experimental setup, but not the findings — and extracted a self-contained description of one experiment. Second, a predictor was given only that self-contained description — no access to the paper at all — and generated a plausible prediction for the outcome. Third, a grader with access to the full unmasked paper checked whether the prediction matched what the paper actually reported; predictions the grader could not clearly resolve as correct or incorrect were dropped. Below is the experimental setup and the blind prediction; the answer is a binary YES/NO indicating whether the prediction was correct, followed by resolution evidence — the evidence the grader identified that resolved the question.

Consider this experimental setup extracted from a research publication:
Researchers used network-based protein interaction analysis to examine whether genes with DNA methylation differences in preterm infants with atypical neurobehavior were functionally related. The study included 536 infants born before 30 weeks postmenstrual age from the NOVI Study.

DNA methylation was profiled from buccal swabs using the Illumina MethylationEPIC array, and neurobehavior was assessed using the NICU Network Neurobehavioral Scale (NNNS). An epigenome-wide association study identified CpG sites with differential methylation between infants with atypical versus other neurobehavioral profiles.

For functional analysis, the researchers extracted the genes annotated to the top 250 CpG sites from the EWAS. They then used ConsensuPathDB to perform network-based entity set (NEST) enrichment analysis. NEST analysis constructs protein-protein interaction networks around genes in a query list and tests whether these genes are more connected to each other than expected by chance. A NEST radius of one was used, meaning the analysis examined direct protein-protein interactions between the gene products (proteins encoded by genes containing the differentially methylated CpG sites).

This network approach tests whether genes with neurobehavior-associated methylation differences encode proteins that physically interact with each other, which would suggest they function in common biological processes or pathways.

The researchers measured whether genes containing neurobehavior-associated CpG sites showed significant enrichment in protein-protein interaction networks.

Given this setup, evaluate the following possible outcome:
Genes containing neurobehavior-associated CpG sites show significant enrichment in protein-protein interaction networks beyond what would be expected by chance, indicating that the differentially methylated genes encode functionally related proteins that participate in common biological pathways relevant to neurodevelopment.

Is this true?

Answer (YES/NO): NO